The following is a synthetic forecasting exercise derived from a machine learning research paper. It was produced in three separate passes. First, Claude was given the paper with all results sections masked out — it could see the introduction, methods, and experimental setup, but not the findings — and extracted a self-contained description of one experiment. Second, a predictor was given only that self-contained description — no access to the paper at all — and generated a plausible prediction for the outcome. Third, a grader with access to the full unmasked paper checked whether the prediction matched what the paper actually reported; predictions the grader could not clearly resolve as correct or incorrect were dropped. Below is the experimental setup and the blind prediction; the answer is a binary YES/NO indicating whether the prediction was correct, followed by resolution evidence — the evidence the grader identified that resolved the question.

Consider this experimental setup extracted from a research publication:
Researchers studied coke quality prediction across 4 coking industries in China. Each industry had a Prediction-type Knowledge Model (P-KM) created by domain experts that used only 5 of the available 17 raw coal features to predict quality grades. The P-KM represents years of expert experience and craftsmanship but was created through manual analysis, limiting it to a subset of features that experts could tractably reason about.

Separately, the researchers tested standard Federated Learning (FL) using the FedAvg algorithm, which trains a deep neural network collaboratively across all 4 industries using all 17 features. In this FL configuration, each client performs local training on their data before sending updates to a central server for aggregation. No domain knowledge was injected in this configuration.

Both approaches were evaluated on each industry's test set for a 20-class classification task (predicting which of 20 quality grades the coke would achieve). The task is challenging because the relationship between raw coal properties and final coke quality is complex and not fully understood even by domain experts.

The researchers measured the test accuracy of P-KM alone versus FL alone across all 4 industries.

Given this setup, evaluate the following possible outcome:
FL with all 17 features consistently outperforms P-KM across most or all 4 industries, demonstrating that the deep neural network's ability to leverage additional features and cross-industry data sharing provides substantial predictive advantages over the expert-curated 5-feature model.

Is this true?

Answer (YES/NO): YES